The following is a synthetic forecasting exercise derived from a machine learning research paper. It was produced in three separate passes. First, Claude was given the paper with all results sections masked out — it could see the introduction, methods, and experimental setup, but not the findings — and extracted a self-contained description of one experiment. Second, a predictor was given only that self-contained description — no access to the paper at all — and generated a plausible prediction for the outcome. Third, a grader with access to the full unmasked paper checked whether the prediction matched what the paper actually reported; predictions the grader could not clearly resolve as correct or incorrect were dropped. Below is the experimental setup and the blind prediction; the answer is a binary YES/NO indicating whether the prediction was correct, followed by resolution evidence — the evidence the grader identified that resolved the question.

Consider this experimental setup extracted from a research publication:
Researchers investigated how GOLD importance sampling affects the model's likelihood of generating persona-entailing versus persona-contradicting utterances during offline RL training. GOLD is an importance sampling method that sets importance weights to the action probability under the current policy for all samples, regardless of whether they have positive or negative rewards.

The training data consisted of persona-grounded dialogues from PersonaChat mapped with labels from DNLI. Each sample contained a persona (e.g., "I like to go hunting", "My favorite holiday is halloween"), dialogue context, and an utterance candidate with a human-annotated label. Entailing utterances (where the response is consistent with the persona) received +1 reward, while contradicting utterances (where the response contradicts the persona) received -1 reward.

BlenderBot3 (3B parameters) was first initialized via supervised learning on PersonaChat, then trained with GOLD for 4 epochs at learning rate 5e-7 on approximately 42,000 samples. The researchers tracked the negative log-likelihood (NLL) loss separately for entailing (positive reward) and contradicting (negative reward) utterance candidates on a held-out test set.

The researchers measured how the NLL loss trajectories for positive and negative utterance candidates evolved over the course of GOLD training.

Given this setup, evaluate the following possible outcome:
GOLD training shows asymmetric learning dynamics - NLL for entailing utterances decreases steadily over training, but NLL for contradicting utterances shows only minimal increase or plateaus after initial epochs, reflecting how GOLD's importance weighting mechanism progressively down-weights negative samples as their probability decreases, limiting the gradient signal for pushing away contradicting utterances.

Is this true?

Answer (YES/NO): NO